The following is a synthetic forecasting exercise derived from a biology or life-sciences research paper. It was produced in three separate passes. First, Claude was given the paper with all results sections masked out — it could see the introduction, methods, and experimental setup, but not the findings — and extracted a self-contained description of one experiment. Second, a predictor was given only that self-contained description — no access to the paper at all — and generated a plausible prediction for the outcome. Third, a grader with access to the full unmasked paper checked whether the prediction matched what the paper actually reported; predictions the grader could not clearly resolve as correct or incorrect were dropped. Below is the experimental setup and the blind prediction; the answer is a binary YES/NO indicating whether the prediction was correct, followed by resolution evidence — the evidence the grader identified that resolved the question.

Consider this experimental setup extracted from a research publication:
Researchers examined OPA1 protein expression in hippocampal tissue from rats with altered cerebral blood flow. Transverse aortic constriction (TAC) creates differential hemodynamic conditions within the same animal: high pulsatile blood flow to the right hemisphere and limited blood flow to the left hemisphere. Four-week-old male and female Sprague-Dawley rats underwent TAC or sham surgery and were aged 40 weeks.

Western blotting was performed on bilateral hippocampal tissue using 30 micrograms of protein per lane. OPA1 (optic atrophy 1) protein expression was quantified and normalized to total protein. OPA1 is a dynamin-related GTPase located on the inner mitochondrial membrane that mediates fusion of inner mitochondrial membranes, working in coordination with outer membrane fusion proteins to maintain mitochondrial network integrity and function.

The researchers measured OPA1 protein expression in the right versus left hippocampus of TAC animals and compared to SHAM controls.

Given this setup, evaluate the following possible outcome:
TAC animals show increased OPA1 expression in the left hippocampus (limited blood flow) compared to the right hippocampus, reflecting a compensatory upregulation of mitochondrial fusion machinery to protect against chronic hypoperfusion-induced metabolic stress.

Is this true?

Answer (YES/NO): NO